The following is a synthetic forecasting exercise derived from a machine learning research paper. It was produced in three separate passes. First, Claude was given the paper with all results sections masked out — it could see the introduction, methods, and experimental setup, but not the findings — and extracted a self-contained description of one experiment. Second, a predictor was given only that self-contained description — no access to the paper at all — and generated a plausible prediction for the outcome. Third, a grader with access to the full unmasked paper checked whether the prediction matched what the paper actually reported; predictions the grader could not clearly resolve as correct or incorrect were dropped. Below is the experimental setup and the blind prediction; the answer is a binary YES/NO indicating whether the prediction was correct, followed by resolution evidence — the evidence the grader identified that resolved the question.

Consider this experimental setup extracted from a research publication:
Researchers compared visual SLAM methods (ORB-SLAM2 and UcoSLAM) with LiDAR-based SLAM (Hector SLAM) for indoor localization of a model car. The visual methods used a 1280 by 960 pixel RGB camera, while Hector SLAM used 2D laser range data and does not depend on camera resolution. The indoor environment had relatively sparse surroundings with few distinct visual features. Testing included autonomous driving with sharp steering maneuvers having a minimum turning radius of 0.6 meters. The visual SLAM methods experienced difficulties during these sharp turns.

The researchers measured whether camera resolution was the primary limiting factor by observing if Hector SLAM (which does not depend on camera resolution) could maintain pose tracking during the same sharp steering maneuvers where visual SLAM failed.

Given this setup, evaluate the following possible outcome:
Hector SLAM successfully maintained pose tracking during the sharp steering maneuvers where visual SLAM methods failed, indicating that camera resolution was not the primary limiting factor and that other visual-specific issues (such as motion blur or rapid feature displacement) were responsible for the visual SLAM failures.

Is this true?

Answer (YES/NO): NO